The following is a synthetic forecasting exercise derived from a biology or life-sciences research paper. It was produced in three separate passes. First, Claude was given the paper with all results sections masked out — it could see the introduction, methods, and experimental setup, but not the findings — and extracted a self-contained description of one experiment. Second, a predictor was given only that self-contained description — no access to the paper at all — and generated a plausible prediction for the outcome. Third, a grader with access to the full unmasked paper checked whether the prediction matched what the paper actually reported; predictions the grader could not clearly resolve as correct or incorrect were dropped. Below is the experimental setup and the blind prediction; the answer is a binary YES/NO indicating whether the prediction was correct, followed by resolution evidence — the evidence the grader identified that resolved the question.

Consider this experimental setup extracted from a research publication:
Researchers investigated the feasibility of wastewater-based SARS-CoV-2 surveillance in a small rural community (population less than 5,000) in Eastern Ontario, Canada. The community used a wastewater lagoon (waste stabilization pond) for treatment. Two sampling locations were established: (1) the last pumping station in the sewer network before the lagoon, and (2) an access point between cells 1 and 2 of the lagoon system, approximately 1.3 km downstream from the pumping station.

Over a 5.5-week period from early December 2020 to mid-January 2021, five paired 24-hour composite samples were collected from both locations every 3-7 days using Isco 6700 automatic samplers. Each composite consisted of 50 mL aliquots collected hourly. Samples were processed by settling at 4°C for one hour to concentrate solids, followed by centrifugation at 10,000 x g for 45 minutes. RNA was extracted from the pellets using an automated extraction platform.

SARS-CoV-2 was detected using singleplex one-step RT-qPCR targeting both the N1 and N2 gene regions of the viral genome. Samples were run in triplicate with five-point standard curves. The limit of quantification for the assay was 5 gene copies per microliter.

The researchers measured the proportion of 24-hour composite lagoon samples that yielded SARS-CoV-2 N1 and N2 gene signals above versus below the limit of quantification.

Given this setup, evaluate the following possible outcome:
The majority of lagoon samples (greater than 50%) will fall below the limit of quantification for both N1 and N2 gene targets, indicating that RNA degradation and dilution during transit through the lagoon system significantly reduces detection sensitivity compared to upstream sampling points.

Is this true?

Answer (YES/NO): YES